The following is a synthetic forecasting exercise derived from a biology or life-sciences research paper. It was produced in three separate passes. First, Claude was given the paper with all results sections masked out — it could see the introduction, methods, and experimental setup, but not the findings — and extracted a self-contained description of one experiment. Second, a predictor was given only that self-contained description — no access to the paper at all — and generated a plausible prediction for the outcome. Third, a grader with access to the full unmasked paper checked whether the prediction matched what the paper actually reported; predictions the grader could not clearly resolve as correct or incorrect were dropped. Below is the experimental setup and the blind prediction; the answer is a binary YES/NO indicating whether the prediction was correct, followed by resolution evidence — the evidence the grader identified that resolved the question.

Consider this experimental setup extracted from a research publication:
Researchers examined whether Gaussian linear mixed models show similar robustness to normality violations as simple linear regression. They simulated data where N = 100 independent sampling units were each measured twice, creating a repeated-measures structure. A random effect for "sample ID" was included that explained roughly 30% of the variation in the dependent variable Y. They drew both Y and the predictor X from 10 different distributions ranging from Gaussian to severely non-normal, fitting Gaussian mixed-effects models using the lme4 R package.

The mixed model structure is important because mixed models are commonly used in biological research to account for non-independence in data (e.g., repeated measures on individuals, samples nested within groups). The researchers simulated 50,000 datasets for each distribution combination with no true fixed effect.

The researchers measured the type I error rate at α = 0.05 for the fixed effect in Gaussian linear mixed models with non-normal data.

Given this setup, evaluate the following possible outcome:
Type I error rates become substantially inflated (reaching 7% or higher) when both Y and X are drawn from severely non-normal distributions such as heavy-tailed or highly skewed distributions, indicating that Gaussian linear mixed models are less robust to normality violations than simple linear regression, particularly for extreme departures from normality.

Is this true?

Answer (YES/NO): NO